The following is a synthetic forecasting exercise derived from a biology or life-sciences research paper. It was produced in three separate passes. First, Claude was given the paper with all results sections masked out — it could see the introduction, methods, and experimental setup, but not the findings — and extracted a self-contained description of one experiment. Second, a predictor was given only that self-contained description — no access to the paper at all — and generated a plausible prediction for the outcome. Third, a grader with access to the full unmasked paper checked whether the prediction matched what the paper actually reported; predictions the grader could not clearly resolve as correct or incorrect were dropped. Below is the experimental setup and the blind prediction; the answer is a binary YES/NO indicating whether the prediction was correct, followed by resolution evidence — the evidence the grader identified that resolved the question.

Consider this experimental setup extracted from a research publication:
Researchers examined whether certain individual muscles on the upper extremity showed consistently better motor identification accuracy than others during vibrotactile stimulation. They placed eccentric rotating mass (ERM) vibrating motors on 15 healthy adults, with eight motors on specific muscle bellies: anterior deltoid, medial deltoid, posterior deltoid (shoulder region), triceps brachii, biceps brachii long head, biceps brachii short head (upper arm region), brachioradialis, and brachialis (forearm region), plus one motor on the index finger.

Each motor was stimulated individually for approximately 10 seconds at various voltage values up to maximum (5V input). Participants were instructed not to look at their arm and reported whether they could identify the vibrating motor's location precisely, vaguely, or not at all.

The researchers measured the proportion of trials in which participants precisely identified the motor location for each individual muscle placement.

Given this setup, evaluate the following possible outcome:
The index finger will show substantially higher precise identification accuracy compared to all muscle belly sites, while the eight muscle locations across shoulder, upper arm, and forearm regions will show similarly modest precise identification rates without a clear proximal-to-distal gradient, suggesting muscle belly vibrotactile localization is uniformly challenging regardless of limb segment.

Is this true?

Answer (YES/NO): NO